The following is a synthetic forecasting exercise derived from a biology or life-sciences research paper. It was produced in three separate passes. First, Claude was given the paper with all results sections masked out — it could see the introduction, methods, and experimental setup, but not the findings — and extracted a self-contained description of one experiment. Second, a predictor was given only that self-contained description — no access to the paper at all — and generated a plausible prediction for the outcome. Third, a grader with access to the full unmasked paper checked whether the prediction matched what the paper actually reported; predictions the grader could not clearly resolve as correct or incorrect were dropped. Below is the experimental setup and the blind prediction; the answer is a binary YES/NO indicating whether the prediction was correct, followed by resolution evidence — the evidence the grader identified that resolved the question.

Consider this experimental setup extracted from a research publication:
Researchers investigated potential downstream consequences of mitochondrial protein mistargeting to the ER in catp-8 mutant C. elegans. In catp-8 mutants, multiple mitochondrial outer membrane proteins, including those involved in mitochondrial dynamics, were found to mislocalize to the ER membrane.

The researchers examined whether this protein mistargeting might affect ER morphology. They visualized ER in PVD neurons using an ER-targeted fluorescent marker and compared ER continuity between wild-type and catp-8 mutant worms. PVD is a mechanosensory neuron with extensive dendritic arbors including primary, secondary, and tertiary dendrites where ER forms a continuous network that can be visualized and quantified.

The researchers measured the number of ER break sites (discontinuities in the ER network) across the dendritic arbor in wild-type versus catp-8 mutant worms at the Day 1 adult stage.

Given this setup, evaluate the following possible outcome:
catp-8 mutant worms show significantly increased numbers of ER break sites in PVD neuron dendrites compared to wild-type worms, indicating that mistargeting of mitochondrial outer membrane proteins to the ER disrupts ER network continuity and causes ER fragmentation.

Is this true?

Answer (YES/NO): YES